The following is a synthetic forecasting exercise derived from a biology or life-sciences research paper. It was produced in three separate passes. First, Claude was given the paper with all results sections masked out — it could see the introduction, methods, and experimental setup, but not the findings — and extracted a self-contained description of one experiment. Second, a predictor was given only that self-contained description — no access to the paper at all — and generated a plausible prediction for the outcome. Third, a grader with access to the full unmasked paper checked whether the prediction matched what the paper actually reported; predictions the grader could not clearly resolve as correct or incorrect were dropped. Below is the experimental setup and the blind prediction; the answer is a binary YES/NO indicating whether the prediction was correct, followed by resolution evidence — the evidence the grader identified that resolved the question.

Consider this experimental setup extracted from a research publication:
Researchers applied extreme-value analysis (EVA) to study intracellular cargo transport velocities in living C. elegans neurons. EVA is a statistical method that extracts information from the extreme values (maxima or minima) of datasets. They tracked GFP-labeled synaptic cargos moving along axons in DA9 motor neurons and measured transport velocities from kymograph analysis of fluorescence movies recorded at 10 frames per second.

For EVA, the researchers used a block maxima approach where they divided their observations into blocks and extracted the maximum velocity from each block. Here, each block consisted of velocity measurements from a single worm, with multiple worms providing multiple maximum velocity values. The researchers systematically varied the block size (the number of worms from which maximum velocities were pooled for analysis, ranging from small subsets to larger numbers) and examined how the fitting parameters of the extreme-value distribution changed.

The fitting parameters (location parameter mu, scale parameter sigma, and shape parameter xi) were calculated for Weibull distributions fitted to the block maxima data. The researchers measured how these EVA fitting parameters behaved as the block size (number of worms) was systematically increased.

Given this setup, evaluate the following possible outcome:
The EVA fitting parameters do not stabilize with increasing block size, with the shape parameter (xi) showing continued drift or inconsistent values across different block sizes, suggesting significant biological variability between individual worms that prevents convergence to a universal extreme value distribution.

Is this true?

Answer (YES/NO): NO